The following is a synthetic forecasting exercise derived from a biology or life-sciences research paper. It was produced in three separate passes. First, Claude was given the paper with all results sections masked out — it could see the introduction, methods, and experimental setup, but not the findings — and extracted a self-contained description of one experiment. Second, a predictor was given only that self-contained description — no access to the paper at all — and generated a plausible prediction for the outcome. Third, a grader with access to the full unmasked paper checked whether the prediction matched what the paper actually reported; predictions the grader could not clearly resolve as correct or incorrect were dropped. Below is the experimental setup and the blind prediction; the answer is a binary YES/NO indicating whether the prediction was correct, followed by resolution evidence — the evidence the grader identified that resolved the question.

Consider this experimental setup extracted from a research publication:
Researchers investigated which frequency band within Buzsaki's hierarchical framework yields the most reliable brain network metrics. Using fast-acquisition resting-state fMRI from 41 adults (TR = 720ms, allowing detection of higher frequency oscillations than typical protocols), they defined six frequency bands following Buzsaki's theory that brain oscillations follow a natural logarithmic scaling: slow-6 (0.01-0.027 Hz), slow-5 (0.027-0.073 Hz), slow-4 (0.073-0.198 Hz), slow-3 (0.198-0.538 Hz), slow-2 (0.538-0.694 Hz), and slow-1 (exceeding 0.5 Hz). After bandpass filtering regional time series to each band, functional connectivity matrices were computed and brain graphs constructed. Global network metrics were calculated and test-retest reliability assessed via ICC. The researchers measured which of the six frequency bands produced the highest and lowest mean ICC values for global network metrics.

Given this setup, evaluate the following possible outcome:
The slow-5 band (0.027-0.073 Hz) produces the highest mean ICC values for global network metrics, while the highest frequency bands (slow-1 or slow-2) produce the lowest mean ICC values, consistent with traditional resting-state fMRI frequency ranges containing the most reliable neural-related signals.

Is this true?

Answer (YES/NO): NO